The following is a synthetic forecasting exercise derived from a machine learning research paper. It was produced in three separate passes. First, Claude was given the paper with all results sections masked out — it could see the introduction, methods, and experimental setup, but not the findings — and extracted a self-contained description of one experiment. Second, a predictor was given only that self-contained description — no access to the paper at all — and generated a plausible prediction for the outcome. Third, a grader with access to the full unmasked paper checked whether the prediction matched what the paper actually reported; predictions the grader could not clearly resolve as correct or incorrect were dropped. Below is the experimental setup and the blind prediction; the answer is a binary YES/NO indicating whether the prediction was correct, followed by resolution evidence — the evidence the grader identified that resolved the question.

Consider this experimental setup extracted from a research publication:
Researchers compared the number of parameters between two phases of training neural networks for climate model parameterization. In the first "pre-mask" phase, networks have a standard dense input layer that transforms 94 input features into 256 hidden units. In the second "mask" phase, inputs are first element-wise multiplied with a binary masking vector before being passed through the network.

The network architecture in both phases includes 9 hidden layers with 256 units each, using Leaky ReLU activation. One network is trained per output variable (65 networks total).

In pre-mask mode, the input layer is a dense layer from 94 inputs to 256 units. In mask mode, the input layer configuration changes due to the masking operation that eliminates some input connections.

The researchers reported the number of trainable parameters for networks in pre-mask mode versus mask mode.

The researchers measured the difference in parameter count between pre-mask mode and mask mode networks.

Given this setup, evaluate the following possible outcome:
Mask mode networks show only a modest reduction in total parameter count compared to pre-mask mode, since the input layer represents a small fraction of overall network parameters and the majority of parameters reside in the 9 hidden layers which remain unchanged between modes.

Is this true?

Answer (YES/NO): YES